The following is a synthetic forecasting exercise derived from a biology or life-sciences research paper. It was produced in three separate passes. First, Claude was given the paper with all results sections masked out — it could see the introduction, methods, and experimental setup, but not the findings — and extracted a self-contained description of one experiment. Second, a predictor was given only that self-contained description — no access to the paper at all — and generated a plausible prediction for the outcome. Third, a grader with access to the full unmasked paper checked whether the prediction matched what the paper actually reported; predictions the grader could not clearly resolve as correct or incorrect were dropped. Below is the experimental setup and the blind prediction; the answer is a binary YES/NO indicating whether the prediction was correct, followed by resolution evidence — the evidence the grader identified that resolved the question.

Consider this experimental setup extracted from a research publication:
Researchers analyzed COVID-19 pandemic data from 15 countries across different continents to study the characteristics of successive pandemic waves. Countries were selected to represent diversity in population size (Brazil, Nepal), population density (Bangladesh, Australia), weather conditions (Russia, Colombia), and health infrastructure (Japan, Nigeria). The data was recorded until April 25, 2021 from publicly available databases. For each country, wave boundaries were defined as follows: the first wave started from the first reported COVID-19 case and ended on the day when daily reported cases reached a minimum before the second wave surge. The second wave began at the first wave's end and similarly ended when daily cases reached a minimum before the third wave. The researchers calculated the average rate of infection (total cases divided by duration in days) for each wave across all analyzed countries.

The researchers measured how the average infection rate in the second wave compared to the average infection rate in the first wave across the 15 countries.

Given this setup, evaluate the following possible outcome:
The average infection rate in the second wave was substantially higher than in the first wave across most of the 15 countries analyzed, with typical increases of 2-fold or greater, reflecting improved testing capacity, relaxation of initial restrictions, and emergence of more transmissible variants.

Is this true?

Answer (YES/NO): YES